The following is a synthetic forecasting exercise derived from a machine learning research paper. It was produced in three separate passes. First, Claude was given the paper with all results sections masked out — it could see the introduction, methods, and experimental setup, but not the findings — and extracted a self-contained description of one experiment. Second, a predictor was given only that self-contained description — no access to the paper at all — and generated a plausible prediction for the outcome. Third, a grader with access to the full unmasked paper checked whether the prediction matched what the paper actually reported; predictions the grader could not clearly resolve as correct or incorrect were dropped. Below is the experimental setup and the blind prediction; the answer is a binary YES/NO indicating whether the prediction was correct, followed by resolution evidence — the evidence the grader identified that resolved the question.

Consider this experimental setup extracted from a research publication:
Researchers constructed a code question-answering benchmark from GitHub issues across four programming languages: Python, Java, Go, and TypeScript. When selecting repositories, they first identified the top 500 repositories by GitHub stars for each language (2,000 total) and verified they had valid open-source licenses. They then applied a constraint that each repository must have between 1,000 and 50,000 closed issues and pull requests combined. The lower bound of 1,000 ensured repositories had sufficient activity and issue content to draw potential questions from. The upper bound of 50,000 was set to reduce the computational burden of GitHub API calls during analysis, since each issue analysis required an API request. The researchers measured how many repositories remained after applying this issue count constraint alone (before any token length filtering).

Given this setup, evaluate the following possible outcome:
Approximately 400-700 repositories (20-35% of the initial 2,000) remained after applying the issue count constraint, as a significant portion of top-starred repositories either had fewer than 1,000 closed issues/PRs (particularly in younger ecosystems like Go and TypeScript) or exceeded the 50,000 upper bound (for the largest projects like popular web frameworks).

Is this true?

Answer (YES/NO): NO